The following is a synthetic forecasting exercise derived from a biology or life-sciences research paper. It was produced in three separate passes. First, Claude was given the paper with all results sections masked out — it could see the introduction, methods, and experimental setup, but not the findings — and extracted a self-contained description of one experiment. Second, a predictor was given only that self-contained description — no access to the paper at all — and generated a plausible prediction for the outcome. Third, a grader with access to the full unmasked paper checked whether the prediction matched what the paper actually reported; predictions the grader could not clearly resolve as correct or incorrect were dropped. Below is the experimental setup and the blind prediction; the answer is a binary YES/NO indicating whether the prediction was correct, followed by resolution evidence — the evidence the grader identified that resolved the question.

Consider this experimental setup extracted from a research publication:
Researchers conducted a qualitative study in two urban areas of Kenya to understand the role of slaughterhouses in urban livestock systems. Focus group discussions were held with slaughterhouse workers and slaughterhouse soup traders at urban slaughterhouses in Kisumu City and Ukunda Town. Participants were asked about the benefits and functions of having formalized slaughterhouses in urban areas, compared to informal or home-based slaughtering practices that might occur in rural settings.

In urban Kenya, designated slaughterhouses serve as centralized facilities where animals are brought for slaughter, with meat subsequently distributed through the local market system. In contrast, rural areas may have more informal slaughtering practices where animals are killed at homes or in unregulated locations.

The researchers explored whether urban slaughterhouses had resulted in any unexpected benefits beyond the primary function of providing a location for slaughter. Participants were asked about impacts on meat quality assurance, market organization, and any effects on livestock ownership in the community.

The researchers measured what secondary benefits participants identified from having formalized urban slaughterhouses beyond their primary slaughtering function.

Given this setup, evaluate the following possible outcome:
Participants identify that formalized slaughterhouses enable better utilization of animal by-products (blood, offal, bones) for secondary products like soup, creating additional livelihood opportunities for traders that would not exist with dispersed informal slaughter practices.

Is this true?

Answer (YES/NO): NO